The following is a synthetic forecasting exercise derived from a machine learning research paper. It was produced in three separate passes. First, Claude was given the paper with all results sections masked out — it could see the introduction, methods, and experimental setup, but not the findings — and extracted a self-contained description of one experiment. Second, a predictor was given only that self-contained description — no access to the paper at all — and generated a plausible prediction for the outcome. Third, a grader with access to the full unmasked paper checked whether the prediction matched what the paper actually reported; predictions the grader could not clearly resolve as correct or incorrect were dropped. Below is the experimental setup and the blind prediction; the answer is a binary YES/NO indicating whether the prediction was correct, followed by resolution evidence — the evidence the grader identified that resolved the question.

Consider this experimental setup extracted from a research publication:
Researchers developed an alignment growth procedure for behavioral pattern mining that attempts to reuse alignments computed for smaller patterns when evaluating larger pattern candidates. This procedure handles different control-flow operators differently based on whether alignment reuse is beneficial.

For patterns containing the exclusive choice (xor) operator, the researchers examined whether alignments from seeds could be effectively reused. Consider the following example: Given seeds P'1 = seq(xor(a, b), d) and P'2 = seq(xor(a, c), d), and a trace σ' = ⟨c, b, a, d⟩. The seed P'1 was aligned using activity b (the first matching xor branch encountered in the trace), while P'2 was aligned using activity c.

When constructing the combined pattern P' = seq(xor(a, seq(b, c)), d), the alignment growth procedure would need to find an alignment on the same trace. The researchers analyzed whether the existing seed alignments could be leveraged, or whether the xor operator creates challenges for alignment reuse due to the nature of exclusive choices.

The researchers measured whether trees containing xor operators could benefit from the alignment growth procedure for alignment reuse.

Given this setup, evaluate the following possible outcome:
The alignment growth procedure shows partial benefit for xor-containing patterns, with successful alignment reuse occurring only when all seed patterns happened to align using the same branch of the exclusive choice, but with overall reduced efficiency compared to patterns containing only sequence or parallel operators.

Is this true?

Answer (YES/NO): NO